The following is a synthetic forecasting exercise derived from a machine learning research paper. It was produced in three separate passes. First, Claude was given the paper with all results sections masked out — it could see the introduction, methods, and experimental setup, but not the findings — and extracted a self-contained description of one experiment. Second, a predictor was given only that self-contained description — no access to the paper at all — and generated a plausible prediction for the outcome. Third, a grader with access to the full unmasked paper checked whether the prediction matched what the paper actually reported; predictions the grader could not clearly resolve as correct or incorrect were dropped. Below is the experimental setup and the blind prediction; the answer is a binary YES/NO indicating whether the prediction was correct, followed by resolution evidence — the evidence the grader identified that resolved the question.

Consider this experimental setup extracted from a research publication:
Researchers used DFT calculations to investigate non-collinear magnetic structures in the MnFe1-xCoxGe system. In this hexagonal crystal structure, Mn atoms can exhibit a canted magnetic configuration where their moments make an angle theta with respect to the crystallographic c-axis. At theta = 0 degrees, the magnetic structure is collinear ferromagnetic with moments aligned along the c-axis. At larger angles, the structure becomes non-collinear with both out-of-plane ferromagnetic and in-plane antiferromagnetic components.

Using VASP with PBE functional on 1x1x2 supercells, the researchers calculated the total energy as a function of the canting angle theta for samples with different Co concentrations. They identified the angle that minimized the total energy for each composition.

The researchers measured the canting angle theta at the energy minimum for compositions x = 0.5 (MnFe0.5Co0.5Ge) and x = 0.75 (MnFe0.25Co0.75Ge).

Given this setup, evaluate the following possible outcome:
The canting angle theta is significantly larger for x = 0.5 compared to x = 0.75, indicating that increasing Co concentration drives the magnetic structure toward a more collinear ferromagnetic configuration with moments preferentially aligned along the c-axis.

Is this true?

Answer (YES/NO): YES